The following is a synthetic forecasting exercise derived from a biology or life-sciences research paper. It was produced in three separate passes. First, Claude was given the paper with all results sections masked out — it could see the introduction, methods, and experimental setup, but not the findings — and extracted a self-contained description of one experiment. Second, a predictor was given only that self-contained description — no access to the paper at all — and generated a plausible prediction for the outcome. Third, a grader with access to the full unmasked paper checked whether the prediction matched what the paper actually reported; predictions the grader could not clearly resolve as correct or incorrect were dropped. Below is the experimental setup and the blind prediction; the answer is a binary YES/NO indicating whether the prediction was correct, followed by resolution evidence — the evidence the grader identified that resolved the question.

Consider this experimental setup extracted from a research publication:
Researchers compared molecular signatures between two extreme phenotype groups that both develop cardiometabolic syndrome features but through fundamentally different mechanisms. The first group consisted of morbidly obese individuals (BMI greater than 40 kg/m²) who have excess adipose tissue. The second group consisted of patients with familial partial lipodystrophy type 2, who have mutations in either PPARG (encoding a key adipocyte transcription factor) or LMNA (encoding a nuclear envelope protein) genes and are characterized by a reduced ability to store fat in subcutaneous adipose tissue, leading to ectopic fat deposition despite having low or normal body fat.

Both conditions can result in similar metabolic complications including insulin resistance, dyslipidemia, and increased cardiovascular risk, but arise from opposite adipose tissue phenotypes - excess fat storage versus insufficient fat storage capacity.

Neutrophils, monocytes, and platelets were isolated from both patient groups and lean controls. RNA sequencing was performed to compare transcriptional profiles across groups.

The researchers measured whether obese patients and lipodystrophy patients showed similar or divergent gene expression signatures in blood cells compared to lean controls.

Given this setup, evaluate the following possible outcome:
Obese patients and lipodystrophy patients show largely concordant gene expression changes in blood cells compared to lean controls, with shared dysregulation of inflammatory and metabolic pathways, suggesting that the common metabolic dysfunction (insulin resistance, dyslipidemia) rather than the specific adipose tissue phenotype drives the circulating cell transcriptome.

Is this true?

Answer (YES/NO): YES